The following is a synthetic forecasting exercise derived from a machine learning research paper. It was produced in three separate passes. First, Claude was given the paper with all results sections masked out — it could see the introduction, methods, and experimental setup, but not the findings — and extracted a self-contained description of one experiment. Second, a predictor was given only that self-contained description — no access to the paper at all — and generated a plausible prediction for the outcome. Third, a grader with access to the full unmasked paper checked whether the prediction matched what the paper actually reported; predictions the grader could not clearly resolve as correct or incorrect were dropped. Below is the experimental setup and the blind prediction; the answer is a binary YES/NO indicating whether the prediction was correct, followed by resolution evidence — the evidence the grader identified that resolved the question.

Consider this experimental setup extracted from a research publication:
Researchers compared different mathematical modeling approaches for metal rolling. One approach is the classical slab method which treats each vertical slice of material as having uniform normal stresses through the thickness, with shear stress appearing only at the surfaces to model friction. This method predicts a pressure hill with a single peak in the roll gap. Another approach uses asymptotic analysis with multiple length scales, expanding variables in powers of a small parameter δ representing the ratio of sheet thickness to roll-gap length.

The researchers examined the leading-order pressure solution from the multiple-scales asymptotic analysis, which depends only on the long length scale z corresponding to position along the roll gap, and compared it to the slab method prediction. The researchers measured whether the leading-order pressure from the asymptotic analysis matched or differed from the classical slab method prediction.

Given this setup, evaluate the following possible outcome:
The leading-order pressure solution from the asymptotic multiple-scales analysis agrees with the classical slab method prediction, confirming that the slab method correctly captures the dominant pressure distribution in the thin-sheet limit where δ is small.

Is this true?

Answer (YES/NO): YES